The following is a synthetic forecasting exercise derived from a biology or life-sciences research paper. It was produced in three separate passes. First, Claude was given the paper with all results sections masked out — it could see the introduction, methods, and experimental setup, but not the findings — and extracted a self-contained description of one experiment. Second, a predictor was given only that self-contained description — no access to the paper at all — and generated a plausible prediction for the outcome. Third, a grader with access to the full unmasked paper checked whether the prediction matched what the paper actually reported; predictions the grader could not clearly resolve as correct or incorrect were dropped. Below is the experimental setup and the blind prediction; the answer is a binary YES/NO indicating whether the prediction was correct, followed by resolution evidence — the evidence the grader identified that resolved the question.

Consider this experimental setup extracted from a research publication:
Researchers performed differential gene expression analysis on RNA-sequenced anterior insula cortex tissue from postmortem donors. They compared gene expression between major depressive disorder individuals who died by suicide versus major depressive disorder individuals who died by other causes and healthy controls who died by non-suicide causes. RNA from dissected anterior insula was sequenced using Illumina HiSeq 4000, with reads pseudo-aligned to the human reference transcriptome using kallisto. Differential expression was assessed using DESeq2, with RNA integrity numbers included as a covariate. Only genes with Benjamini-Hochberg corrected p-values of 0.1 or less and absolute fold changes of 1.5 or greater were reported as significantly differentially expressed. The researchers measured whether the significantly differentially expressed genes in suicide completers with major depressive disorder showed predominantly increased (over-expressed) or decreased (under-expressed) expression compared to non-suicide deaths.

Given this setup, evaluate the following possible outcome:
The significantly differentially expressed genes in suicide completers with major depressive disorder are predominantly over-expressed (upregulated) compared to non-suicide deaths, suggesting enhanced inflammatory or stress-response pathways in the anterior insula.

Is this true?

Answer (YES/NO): NO